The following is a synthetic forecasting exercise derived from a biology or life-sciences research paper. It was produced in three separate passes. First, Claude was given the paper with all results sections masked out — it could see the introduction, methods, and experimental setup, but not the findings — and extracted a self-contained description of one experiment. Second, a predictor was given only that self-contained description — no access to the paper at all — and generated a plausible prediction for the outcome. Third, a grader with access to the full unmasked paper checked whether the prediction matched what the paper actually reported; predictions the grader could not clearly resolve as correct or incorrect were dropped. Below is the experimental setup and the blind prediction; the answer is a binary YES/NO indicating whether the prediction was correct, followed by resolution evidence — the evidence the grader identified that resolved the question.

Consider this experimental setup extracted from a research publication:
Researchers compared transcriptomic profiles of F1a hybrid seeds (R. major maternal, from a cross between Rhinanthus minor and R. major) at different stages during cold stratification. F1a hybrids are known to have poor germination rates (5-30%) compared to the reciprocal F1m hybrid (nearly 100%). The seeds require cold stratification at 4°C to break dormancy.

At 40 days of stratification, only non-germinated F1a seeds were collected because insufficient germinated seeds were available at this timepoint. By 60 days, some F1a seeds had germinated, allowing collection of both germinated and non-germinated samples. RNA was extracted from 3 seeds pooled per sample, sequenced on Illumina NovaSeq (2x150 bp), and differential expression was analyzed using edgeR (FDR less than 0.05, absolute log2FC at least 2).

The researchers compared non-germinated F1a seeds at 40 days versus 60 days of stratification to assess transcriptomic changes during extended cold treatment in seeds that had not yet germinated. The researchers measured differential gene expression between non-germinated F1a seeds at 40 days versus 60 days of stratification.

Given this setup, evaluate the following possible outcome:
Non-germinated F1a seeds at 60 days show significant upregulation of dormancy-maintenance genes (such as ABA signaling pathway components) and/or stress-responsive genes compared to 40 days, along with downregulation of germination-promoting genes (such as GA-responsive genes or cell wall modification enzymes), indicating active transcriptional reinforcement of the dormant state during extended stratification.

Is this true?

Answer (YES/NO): NO